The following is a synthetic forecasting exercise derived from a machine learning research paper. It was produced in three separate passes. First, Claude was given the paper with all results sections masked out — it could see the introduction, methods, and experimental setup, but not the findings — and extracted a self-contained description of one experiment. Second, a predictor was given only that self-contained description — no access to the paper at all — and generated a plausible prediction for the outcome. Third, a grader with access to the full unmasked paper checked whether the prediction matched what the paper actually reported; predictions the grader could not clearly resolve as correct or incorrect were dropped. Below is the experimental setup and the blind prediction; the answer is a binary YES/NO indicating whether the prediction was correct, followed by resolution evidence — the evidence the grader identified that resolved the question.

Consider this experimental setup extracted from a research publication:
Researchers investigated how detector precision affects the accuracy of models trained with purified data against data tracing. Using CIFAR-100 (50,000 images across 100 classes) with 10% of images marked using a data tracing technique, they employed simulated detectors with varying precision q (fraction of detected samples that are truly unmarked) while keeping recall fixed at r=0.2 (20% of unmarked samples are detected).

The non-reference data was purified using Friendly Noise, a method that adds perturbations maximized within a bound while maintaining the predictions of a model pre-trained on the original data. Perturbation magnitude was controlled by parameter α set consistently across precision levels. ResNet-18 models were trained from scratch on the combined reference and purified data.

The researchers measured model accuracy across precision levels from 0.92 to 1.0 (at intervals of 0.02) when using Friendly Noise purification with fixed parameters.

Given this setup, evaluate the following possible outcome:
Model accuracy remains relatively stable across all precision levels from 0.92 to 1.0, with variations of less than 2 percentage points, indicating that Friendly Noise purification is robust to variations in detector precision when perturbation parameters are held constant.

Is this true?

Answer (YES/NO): YES